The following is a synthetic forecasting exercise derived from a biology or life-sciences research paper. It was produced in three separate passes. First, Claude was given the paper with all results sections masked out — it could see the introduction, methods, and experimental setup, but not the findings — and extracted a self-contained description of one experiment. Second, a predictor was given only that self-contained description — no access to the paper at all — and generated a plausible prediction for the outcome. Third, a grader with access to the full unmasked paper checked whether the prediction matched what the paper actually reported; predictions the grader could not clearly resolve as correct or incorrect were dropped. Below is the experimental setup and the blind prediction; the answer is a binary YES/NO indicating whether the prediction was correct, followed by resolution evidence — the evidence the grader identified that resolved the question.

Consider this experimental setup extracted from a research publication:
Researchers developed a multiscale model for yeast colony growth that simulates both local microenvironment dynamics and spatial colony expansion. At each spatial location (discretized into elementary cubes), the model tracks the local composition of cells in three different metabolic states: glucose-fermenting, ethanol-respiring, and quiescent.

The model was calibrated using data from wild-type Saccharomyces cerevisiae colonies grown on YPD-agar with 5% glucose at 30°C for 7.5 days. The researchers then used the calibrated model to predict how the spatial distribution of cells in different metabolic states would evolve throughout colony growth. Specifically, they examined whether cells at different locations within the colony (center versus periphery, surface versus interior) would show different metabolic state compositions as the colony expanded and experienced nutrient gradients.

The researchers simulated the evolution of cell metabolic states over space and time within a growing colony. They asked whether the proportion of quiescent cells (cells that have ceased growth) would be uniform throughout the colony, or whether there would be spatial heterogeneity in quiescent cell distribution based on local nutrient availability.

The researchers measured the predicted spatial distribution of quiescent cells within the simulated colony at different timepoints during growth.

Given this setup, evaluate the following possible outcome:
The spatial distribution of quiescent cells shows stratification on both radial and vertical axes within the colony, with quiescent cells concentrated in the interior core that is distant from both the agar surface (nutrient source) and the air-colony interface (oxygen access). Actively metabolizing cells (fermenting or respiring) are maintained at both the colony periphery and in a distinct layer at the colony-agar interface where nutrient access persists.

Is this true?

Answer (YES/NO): NO